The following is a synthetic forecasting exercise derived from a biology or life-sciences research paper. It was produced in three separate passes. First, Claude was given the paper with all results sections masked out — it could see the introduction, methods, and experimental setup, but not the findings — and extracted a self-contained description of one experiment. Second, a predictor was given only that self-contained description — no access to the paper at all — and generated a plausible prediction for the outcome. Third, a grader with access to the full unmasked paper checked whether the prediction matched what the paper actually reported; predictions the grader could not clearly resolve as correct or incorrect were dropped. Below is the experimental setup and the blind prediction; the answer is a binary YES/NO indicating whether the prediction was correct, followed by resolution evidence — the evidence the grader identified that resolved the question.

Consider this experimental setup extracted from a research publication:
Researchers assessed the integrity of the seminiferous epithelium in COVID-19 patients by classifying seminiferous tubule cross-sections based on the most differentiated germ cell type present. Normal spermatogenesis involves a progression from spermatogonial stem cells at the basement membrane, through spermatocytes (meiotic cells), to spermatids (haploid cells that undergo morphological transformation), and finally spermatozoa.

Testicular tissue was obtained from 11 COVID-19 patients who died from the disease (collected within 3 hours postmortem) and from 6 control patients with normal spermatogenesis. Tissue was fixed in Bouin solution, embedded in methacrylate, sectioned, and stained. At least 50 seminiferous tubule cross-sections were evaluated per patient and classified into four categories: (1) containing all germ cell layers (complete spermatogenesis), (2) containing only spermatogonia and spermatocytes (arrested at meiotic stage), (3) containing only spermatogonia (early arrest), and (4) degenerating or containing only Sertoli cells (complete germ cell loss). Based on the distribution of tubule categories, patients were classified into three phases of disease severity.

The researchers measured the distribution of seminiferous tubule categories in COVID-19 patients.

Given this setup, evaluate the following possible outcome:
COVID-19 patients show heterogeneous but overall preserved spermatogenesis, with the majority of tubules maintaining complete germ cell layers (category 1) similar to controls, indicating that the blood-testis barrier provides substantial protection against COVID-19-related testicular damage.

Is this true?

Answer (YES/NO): NO